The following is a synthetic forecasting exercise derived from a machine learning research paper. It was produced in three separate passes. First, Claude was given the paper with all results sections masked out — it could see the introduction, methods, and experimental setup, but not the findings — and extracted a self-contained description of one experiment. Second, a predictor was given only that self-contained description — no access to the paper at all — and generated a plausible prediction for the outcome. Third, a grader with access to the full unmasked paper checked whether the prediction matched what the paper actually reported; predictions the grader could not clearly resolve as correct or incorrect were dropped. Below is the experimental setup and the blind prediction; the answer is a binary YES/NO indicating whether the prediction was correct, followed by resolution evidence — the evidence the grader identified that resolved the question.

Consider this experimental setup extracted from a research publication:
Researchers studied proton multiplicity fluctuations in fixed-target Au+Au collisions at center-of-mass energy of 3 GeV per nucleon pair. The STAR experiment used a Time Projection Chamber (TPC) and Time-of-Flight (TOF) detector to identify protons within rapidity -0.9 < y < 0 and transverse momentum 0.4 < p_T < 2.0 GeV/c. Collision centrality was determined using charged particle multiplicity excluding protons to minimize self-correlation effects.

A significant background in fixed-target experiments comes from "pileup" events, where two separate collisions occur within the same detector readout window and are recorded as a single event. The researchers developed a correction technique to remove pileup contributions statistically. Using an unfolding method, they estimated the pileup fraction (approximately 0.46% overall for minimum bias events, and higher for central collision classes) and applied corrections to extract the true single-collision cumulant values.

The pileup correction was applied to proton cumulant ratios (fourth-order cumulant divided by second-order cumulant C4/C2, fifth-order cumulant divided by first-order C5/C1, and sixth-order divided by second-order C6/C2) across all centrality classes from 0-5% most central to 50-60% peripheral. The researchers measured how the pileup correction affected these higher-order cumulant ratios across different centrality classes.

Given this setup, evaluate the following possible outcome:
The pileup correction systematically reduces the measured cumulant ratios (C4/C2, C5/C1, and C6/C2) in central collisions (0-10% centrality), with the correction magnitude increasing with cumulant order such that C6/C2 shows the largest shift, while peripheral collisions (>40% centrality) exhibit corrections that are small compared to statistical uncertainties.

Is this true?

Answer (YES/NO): NO